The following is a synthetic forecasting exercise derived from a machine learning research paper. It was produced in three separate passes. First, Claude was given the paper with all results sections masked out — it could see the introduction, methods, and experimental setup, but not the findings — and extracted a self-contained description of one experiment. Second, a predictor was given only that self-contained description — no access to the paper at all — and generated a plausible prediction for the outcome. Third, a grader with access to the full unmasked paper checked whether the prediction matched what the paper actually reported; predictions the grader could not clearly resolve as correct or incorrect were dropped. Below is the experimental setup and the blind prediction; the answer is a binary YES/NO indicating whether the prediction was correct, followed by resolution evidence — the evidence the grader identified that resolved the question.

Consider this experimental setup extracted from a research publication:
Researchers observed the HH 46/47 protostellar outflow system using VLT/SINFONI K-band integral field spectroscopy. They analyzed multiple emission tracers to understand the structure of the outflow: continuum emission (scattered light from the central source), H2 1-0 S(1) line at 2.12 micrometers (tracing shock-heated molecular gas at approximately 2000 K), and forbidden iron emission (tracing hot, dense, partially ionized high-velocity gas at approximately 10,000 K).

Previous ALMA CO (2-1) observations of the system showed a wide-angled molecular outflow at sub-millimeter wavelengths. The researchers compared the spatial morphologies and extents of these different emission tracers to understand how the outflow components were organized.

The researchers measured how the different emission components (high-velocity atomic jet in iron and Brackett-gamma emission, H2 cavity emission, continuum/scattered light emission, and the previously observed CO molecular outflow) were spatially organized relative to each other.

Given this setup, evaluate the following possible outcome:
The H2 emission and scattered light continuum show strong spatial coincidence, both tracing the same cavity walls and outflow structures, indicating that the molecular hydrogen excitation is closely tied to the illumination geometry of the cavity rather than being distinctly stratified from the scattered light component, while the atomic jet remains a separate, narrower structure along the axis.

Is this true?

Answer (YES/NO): NO